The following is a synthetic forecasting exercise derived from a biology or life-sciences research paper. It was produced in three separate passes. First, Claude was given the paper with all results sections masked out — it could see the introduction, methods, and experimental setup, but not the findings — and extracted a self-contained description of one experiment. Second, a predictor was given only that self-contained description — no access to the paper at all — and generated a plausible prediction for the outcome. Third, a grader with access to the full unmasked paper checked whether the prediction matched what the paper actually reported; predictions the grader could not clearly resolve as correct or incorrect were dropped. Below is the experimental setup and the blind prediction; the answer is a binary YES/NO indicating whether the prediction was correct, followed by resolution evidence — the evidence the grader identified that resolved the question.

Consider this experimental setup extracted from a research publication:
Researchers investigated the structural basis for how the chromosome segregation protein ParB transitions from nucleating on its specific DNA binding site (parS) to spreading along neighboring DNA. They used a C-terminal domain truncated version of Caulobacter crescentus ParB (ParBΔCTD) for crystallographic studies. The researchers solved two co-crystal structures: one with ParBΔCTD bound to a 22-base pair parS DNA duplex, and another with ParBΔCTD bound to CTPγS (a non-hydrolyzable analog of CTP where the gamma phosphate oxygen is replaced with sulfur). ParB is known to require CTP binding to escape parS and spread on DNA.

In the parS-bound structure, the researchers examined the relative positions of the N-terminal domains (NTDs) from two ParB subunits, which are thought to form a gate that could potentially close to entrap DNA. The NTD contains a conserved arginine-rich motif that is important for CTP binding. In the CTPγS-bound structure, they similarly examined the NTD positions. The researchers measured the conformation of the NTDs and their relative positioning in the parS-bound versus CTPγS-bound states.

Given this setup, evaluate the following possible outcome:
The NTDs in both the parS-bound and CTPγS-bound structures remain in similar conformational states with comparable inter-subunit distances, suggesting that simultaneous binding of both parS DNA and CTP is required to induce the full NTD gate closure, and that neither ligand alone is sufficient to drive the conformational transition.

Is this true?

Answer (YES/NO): NO